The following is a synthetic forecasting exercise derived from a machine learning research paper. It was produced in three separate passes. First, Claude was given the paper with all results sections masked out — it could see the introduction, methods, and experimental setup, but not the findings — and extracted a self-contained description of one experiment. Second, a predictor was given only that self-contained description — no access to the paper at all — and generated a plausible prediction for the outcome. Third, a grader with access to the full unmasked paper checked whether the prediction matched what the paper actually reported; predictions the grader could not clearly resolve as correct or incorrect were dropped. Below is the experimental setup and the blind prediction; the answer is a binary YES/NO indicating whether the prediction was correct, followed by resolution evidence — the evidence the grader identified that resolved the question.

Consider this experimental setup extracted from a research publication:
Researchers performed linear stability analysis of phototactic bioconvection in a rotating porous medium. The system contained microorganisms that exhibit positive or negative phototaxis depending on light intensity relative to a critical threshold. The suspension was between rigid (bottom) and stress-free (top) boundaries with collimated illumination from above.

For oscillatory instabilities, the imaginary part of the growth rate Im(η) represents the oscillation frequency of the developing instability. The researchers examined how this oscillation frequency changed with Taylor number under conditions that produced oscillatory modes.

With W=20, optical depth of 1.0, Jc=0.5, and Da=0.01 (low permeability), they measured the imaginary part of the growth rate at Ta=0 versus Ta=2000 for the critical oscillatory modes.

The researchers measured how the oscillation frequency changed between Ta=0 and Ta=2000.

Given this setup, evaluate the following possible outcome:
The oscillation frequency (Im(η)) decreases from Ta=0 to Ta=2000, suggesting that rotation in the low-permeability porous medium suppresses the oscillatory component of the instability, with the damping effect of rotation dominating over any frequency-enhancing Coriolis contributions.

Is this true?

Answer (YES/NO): NO